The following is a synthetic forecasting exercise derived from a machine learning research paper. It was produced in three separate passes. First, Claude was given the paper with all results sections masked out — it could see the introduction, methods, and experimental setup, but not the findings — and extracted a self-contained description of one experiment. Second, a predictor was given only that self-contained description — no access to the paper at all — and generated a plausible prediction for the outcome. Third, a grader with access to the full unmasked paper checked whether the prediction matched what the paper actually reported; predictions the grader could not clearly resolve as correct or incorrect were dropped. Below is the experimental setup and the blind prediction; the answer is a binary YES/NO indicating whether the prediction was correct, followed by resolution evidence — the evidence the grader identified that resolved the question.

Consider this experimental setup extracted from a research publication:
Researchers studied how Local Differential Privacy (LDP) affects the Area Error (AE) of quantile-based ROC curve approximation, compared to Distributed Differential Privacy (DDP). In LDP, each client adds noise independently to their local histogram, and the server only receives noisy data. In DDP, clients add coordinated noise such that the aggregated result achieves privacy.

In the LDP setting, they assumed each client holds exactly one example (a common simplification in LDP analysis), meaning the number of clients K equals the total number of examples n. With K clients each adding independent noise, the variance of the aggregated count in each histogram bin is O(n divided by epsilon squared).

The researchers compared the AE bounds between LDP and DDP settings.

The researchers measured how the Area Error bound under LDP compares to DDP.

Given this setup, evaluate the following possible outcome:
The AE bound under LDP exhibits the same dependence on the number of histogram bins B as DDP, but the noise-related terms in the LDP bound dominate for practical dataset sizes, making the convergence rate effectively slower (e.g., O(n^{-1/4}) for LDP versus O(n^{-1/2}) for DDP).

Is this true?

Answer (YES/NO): NO